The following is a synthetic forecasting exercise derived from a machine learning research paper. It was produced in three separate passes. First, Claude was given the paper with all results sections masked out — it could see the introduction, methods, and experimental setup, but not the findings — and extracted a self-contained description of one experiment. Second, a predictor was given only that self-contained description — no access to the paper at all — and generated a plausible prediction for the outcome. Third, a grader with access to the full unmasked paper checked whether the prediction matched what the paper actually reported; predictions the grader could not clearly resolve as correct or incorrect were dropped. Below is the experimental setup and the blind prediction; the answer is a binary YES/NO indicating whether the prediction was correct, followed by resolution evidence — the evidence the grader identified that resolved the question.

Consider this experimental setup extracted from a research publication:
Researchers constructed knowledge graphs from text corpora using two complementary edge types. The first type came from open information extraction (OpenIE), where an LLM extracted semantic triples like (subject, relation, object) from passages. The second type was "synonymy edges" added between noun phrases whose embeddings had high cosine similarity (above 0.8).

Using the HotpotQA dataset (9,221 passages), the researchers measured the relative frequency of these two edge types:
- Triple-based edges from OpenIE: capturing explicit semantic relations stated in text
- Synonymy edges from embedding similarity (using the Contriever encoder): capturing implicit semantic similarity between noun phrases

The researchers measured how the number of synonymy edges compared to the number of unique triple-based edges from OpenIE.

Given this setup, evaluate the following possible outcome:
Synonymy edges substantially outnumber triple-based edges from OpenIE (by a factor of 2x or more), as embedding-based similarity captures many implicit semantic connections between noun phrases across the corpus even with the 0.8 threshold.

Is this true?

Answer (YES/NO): YES